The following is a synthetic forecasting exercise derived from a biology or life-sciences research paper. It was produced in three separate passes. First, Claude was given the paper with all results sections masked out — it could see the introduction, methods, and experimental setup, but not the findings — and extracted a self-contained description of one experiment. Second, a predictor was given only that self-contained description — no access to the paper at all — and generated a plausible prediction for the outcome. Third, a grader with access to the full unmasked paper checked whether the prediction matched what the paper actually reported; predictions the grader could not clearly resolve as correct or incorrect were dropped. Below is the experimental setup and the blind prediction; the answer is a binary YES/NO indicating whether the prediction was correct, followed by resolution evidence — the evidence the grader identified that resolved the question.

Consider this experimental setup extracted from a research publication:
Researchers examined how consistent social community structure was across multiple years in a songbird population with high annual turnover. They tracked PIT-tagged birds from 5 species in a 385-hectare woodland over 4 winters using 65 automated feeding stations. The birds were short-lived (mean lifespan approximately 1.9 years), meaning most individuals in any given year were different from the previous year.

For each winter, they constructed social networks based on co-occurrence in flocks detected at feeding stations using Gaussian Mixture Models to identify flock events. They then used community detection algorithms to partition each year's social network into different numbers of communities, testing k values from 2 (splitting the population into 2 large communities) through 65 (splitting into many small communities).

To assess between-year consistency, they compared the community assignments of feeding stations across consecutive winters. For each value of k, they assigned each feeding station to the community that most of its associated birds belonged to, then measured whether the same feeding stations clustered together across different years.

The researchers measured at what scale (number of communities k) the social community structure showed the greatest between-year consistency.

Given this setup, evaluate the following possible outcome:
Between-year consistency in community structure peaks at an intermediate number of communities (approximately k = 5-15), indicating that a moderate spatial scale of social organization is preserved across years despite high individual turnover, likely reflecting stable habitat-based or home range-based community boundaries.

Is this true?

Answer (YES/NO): NO